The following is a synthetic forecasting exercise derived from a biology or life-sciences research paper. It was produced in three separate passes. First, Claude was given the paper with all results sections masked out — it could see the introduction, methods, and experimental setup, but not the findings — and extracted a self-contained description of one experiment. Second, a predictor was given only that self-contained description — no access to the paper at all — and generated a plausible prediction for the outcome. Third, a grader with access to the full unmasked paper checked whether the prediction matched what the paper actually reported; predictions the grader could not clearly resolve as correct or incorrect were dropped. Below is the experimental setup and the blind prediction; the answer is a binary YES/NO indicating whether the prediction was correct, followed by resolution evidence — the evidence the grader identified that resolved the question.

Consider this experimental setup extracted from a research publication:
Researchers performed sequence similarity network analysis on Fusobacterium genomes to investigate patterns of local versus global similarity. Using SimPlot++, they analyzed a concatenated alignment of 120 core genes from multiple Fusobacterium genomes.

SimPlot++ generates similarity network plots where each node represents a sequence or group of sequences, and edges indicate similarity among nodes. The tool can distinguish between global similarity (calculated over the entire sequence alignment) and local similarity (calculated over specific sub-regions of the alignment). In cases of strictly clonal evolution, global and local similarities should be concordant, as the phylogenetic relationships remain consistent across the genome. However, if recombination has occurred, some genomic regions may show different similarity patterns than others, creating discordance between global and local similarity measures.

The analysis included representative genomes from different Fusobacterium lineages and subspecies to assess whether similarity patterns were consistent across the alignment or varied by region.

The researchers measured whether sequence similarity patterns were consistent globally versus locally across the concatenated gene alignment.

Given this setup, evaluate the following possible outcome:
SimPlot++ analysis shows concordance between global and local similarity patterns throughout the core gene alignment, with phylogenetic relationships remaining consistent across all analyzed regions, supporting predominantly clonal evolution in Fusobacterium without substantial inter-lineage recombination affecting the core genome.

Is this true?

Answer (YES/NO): NO